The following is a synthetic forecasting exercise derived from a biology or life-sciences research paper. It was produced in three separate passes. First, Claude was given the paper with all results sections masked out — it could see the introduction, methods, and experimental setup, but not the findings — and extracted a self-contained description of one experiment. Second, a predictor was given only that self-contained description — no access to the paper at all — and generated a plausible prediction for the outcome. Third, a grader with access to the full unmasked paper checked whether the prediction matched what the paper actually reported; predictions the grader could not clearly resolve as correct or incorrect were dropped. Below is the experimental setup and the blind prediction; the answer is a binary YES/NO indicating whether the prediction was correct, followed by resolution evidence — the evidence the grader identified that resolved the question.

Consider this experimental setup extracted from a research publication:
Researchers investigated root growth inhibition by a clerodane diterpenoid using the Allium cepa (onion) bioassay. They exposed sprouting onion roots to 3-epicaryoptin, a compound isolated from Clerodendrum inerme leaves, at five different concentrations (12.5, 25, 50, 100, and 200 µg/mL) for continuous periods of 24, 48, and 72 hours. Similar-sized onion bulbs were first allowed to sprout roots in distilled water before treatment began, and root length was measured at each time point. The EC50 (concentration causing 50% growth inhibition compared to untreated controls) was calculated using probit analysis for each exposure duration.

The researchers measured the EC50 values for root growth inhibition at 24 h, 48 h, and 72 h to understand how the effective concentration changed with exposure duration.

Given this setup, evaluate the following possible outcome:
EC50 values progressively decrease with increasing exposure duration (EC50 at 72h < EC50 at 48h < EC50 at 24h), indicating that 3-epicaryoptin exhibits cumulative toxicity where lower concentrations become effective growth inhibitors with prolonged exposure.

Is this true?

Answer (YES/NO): NO